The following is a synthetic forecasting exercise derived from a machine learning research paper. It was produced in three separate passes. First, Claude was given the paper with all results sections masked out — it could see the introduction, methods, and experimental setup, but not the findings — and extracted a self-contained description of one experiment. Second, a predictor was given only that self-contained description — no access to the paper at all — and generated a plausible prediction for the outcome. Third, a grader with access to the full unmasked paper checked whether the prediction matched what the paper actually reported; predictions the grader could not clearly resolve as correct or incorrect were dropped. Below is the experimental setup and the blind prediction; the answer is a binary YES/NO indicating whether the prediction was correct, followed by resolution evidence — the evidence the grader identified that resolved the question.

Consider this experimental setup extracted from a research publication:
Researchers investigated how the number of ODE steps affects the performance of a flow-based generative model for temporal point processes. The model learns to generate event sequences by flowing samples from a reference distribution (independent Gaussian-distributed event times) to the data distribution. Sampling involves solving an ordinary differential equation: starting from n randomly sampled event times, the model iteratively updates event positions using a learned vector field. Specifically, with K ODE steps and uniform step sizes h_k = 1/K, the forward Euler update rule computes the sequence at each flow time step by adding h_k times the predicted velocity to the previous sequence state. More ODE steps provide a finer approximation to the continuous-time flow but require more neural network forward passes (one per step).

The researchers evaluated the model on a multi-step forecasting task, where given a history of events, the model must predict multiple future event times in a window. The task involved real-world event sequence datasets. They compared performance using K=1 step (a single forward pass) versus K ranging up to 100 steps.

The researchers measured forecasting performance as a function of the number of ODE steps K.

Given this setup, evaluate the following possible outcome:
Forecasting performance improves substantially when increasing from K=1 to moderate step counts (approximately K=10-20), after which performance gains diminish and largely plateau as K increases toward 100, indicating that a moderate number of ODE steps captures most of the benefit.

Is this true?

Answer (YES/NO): NO